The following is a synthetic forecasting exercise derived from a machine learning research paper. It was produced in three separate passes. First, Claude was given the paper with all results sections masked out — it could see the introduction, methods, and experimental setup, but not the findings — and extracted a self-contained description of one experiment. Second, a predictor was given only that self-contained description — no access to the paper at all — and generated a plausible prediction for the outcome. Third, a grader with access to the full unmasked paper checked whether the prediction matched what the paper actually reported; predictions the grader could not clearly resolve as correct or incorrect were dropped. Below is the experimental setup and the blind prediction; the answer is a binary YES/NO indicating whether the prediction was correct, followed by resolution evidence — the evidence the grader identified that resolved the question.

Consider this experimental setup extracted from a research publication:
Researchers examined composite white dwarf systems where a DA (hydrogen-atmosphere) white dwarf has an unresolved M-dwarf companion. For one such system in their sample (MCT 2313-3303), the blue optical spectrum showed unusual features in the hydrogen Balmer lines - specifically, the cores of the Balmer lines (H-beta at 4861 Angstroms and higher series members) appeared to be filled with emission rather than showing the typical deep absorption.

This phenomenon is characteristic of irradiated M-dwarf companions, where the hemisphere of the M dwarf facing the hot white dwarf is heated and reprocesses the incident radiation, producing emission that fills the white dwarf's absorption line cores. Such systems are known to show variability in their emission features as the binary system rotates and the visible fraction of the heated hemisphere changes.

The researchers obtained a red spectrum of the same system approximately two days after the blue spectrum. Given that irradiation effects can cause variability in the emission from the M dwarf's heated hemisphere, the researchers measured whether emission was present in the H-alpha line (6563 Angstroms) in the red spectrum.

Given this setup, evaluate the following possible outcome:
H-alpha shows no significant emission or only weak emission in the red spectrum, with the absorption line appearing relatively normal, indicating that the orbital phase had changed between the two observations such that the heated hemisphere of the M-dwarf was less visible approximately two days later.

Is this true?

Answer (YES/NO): YES